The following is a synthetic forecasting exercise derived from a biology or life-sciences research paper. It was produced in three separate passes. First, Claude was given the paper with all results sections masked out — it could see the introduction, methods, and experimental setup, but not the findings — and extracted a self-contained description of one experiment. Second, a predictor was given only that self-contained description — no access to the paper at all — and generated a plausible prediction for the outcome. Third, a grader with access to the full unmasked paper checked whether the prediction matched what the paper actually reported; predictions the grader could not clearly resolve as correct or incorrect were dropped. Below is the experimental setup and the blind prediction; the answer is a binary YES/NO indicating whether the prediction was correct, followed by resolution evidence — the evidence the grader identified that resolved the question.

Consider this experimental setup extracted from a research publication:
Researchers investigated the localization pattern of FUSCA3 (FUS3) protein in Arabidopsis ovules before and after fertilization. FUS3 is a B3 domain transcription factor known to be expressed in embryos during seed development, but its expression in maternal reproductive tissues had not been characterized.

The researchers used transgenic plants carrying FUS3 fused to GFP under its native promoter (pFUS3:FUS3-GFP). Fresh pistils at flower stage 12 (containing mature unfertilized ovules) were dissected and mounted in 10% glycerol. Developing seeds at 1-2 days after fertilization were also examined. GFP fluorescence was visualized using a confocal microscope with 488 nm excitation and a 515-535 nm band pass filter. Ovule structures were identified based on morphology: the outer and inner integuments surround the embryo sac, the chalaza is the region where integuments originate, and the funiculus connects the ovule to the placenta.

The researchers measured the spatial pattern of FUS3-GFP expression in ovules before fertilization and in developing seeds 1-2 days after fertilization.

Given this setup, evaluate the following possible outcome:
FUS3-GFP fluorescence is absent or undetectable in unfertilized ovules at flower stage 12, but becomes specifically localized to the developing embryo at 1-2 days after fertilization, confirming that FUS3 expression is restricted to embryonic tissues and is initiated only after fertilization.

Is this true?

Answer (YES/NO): NO